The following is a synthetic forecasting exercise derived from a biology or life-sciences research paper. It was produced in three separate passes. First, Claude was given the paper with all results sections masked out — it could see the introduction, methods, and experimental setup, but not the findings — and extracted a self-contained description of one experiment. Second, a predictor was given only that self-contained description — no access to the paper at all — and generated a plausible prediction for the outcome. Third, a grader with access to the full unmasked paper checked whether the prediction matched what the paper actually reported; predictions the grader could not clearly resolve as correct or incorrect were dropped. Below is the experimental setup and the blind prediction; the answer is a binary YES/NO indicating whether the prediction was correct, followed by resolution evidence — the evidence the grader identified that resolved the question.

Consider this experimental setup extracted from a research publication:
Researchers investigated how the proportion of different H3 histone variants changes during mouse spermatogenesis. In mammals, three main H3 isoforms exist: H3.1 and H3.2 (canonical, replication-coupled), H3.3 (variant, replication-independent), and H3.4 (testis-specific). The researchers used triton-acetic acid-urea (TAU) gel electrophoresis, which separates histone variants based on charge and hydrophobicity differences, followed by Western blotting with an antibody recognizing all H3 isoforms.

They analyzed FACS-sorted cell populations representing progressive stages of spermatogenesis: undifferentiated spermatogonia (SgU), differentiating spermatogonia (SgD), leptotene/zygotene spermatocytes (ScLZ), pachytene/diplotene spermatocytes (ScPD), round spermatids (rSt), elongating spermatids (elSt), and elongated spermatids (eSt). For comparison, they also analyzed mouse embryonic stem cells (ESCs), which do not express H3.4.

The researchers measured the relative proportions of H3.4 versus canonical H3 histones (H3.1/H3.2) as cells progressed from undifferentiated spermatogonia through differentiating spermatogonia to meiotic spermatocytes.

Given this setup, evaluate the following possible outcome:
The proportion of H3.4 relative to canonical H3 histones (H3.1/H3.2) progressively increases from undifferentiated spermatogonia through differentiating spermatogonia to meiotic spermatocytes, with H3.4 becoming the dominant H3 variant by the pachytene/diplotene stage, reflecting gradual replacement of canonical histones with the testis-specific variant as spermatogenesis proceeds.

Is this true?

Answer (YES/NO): NO